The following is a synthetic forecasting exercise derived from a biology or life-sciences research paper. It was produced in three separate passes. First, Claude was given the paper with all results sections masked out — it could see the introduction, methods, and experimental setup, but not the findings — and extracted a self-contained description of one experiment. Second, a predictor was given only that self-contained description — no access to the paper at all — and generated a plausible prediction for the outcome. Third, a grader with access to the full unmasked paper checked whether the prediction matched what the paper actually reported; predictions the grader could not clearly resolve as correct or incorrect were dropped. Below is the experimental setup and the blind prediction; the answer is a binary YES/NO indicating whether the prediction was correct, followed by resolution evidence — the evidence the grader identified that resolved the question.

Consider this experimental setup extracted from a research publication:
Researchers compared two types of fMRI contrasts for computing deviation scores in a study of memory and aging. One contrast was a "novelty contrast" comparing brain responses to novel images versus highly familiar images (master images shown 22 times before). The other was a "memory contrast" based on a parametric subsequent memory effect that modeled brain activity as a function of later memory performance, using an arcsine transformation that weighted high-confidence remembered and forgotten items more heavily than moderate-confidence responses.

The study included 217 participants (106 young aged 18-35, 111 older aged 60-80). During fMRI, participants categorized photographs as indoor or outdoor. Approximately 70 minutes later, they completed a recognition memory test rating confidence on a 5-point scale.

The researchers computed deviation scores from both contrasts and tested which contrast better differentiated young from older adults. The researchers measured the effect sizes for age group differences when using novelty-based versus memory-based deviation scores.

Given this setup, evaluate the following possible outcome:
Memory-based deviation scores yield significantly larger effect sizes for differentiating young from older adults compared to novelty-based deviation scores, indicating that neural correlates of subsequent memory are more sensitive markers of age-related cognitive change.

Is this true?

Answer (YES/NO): YES